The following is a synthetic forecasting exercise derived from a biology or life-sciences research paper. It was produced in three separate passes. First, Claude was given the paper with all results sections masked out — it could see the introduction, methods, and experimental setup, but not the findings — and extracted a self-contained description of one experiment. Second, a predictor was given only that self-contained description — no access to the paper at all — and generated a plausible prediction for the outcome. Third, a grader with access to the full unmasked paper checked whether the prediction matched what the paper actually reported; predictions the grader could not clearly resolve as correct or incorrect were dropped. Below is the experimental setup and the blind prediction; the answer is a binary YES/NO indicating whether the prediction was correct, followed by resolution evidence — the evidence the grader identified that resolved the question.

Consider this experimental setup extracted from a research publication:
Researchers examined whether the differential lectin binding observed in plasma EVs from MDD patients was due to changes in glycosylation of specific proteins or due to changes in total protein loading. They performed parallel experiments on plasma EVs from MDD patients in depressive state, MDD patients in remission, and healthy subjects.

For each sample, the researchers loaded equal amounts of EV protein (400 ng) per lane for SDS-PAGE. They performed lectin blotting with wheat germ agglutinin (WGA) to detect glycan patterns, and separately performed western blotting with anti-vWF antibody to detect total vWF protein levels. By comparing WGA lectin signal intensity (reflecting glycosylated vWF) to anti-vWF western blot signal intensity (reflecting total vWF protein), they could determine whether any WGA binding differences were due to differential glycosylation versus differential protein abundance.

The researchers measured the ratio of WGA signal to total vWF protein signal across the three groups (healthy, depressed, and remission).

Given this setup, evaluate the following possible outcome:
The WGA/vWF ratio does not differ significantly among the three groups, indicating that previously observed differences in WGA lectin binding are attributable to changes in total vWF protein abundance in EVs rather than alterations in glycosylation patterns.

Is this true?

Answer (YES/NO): NO